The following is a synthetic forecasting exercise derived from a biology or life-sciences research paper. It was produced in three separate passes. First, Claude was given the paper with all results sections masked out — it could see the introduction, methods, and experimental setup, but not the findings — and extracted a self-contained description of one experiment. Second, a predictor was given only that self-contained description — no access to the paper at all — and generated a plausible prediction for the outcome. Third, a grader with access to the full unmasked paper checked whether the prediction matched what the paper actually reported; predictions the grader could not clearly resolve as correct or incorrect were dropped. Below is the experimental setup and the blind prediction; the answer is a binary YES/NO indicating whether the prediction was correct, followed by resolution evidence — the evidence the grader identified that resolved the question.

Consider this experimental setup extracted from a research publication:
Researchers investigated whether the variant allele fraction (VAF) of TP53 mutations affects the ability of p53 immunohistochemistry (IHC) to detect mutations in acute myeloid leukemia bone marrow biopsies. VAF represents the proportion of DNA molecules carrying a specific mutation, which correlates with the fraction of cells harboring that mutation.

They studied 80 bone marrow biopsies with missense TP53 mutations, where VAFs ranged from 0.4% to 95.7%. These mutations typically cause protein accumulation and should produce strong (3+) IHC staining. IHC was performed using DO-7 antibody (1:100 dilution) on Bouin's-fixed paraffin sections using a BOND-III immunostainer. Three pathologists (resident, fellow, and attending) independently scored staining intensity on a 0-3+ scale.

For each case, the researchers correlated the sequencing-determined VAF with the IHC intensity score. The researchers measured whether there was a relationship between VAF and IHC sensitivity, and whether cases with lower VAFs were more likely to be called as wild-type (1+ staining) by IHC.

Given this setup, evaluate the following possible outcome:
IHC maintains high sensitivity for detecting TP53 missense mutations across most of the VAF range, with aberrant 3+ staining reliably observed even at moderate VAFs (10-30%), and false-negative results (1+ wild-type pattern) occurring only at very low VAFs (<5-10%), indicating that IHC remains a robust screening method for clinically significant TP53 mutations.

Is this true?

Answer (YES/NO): NO